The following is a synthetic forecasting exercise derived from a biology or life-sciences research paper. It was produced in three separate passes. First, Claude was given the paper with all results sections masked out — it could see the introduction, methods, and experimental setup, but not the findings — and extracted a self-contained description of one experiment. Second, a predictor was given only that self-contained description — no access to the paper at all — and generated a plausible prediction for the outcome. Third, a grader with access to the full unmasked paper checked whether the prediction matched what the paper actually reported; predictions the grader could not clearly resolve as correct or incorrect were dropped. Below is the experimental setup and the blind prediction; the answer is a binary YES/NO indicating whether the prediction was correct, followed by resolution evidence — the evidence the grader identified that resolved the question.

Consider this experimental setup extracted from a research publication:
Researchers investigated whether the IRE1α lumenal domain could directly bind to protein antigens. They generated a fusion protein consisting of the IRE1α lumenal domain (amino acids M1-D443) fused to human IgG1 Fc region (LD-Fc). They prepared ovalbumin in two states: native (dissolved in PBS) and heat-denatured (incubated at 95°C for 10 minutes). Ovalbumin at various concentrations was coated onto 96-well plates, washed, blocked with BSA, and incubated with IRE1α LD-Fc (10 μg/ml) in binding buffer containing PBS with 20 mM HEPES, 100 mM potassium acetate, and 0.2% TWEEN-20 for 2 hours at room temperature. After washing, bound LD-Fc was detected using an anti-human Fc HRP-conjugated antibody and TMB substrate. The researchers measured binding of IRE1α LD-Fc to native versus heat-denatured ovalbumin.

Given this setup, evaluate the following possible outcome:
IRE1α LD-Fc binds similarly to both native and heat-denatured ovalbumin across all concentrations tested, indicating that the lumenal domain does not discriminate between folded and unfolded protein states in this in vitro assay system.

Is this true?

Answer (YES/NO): NO